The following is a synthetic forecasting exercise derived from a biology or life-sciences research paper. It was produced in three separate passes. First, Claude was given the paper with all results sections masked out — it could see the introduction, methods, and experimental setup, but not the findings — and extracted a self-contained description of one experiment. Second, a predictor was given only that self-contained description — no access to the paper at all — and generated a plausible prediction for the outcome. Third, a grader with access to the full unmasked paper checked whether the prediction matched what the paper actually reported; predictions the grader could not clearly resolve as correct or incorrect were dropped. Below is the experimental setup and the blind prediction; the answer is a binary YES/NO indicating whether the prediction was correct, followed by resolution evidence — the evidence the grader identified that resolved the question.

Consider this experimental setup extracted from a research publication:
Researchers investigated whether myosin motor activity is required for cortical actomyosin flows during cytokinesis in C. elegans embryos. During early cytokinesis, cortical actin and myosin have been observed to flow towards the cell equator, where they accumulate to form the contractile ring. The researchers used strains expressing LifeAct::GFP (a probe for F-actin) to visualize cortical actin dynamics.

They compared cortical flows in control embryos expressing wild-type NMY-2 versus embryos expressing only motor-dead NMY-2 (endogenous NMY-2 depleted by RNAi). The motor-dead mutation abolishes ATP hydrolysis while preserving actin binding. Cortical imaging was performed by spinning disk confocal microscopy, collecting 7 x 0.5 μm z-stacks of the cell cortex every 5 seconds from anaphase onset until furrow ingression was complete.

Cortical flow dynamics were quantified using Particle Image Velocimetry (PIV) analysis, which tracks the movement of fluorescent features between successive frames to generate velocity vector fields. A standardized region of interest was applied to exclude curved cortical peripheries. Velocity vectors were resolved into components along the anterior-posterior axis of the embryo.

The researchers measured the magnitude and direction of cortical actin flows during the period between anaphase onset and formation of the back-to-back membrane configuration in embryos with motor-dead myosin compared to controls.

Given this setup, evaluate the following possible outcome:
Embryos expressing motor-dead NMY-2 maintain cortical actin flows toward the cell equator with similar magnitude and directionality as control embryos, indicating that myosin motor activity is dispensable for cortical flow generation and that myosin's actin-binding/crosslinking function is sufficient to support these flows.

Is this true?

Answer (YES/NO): NO